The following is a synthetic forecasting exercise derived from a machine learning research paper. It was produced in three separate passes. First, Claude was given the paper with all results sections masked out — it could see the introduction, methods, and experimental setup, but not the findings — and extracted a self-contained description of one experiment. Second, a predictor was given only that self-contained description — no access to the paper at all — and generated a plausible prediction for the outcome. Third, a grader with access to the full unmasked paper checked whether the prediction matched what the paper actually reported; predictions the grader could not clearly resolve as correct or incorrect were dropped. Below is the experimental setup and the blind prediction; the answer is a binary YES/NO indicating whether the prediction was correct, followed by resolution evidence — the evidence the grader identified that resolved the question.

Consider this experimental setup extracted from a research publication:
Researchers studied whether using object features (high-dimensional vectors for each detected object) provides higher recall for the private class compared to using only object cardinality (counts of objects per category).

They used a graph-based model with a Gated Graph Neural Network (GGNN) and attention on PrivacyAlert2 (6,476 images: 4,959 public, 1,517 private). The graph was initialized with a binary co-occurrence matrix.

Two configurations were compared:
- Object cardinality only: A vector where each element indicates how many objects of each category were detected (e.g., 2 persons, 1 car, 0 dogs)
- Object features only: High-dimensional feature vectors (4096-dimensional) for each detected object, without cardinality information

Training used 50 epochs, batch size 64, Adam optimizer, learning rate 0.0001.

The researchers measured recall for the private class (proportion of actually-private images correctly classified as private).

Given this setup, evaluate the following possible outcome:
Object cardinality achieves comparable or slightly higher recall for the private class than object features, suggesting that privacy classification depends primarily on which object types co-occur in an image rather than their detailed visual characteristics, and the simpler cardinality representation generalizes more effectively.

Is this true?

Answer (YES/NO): NO